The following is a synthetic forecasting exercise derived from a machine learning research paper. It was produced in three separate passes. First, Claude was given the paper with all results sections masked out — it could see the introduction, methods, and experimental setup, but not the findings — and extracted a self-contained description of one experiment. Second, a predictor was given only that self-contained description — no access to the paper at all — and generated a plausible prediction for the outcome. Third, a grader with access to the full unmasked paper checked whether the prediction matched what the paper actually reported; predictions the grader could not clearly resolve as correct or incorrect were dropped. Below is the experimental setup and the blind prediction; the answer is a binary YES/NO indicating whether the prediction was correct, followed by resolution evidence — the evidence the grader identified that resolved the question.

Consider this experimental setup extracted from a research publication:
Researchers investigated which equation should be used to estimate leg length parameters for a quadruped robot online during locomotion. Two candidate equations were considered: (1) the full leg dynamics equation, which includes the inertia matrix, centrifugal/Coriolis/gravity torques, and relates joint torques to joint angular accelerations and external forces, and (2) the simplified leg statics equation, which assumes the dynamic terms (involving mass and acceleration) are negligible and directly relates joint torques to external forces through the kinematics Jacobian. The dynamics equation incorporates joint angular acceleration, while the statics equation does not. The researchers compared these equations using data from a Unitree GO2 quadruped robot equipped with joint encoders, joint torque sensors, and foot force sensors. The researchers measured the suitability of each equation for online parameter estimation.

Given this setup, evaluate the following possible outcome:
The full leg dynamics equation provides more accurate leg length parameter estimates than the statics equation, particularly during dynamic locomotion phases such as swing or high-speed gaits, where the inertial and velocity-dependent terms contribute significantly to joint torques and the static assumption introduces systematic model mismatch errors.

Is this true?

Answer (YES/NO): NO